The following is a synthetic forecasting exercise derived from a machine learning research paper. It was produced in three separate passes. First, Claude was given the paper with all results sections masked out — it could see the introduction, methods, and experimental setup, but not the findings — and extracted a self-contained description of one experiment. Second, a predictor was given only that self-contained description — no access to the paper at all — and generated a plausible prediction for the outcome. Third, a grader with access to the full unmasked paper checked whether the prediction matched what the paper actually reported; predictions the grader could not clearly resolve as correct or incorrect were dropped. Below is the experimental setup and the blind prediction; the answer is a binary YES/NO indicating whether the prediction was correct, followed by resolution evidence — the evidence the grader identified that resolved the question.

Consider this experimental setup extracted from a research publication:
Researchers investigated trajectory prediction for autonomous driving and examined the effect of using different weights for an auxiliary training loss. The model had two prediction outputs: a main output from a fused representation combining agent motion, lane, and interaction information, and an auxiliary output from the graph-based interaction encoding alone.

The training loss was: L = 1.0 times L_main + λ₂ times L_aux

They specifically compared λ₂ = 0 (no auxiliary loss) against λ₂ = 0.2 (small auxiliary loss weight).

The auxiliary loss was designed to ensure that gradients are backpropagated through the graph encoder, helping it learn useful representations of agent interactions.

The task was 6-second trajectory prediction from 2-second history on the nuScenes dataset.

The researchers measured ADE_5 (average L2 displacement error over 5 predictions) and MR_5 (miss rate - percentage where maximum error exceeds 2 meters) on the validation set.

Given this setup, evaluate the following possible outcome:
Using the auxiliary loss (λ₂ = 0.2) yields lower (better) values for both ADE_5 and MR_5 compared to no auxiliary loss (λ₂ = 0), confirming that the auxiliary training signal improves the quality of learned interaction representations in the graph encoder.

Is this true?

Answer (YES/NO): NO